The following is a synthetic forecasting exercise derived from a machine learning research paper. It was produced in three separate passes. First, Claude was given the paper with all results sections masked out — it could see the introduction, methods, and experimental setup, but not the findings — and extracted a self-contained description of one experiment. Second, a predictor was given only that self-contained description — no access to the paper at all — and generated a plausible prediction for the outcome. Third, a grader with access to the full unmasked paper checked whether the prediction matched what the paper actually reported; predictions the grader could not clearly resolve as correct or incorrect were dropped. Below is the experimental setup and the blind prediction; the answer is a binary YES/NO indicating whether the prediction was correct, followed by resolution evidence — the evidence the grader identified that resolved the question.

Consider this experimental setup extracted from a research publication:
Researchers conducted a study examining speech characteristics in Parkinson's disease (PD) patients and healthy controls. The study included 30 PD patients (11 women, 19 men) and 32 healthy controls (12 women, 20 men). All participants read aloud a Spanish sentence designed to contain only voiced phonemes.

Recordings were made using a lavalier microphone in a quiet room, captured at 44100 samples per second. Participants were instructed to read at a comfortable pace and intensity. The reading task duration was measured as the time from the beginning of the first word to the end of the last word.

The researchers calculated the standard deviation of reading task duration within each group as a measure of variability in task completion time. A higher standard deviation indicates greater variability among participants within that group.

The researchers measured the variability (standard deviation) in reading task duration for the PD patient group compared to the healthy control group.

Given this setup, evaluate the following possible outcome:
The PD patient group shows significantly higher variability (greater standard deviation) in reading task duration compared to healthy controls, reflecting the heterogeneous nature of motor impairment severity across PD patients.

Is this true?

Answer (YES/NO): YES